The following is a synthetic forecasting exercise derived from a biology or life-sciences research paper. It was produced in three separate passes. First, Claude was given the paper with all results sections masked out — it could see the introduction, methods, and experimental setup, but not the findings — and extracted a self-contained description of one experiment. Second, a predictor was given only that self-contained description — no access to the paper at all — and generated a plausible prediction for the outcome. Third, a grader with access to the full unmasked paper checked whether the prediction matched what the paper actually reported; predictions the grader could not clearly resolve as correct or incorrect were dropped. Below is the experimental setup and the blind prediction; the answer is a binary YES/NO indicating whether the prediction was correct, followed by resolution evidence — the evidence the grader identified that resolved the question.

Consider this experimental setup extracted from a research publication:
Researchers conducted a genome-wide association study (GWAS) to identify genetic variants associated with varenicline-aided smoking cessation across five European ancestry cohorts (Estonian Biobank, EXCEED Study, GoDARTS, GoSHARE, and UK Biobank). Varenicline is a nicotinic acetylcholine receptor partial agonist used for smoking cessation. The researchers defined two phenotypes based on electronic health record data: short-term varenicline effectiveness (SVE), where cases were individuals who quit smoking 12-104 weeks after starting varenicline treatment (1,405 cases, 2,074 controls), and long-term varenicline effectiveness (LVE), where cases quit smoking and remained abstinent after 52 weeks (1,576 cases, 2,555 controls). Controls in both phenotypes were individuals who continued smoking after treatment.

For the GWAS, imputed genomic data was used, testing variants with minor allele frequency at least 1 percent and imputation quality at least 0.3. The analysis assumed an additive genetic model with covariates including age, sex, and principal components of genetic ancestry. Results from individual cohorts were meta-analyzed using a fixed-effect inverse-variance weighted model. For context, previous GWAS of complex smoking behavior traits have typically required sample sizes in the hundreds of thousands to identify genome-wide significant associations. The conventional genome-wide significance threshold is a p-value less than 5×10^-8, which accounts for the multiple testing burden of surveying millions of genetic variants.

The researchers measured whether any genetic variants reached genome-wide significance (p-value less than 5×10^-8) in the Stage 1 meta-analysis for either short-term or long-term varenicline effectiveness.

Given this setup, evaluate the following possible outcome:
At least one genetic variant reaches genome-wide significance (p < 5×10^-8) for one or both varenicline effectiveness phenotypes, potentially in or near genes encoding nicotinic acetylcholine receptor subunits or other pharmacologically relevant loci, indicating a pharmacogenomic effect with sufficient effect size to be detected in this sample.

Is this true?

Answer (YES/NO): NO